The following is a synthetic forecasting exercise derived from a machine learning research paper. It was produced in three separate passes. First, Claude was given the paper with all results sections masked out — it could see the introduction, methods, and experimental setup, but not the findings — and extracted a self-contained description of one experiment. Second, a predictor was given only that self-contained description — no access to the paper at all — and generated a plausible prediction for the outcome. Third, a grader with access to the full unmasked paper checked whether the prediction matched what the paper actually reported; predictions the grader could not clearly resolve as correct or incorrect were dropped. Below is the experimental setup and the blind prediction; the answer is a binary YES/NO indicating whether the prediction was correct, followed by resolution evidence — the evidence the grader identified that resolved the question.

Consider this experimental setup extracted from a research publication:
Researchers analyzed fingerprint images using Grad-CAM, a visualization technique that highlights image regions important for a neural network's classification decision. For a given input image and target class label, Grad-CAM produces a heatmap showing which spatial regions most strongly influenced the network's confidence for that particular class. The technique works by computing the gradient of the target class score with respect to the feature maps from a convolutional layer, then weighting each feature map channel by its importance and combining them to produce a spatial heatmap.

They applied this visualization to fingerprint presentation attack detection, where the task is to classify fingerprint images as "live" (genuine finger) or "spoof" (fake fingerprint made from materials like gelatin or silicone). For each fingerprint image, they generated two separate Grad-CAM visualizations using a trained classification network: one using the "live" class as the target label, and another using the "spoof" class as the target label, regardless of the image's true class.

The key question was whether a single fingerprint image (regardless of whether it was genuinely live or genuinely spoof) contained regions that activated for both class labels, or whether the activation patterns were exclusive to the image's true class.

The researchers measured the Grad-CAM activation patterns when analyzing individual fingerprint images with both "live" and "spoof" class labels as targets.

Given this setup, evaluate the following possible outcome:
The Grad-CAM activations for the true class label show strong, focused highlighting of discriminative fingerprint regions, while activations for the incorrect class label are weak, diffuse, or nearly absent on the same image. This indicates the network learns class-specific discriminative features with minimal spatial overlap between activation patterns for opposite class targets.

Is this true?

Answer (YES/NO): NO